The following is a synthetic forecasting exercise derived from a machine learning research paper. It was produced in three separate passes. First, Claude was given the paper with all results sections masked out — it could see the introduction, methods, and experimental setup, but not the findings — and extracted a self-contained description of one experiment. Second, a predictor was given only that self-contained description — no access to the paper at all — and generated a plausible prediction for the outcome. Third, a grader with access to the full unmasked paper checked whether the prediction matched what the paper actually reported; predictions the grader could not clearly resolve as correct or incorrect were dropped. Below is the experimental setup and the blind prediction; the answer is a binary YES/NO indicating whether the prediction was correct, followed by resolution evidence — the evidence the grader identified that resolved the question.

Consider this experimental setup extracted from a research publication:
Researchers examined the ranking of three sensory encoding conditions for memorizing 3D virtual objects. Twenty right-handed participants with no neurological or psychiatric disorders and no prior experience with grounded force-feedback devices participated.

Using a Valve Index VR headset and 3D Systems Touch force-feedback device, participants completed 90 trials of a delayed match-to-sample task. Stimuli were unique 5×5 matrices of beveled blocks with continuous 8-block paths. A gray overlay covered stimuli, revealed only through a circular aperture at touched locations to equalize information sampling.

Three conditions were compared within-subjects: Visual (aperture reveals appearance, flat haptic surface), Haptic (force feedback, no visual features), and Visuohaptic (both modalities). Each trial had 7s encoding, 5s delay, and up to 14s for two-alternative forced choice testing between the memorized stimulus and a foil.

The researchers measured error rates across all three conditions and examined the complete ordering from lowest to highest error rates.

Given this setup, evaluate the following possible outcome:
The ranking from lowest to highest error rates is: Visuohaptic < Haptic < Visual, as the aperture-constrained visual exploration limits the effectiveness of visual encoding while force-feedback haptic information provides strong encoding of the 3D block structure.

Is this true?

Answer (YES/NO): NO